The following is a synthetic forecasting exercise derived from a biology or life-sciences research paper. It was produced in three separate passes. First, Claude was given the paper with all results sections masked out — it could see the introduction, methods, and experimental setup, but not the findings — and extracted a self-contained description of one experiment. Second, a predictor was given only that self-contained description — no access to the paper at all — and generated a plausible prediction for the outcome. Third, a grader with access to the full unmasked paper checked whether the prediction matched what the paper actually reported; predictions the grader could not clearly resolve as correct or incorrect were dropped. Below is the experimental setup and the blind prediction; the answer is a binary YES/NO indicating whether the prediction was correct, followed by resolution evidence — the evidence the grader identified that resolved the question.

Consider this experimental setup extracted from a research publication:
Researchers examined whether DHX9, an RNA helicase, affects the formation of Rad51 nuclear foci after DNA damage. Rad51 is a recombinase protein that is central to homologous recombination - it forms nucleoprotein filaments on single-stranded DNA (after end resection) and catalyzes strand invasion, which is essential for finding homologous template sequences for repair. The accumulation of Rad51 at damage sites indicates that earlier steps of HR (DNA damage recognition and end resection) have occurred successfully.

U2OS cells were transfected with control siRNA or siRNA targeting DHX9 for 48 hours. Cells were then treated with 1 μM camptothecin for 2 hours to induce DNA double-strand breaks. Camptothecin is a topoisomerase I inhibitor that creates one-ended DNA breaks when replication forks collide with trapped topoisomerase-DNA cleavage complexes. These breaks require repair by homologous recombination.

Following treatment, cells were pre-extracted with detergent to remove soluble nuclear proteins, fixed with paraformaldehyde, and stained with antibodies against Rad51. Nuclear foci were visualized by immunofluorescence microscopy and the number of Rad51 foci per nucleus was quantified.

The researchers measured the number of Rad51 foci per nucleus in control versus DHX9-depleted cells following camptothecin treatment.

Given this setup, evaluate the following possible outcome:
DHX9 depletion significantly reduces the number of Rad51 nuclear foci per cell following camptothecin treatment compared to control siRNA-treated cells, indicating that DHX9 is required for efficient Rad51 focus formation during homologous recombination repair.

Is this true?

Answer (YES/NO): YES